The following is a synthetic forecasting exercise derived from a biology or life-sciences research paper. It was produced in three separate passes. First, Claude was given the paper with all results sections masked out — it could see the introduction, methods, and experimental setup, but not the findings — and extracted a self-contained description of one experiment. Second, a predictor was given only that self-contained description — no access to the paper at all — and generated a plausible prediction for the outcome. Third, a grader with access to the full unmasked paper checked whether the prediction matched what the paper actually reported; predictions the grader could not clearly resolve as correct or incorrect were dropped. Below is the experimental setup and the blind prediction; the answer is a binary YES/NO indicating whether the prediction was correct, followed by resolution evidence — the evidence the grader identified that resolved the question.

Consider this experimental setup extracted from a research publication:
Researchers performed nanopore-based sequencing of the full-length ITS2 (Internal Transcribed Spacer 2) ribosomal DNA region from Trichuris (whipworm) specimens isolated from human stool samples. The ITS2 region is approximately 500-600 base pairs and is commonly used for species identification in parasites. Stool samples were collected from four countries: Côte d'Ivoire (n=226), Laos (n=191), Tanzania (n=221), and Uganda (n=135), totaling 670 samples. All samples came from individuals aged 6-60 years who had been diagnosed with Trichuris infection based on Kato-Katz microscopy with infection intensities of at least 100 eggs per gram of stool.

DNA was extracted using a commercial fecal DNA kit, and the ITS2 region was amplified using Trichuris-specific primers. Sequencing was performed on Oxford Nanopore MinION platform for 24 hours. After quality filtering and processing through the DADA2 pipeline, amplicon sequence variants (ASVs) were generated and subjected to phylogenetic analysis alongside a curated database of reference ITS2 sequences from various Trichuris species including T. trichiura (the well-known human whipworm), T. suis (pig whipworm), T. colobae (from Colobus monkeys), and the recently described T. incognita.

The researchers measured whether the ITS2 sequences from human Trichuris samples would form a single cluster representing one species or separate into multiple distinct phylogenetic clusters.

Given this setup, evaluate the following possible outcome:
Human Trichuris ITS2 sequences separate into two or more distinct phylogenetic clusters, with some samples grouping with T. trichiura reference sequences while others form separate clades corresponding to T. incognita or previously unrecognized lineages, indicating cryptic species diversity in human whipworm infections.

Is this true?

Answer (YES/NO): YES